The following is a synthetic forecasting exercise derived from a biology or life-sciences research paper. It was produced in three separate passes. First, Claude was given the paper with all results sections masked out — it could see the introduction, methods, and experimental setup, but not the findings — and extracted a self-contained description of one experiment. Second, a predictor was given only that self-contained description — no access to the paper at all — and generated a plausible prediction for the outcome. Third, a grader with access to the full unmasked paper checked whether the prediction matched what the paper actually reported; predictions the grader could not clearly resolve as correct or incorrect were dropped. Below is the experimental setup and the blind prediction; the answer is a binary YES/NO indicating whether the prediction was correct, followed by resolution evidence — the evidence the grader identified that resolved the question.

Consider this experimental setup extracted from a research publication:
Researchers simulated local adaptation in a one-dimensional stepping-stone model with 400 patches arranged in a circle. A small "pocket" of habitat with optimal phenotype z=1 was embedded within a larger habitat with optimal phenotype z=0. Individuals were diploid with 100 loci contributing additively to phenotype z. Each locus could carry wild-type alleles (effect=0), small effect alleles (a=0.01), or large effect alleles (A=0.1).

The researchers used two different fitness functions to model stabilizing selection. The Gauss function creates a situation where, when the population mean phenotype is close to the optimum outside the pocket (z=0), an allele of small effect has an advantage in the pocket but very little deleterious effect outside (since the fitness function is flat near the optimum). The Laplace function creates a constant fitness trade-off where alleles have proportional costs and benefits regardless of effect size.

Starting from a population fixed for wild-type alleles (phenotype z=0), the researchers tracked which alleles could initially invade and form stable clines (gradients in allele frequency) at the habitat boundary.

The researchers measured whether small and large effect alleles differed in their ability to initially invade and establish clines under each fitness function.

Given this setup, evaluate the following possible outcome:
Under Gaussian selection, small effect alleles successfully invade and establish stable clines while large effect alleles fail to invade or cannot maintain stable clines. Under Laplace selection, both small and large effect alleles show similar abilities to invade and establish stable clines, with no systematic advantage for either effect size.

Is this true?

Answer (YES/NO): NO